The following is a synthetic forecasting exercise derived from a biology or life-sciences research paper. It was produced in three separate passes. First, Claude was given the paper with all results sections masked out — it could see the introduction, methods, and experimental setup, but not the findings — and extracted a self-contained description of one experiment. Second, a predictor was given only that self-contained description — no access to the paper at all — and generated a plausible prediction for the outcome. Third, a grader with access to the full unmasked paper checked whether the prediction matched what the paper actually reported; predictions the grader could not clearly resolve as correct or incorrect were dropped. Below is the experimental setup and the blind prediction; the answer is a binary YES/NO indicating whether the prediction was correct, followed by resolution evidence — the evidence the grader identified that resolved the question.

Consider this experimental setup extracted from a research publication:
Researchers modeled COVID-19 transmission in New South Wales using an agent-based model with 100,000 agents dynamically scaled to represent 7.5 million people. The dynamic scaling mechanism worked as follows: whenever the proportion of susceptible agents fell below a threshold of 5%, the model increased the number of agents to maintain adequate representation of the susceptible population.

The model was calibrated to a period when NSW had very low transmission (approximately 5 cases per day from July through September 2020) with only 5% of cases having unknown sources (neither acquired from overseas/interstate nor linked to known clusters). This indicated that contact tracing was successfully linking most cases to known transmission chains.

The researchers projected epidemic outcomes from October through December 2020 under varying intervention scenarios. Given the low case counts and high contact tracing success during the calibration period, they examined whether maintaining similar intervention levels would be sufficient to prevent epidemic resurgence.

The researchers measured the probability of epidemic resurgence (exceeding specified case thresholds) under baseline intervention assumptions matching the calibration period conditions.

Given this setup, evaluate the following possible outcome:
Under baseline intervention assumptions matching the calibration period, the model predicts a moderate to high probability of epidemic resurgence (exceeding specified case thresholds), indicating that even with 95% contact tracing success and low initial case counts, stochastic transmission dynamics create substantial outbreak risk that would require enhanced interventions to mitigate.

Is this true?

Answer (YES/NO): NO